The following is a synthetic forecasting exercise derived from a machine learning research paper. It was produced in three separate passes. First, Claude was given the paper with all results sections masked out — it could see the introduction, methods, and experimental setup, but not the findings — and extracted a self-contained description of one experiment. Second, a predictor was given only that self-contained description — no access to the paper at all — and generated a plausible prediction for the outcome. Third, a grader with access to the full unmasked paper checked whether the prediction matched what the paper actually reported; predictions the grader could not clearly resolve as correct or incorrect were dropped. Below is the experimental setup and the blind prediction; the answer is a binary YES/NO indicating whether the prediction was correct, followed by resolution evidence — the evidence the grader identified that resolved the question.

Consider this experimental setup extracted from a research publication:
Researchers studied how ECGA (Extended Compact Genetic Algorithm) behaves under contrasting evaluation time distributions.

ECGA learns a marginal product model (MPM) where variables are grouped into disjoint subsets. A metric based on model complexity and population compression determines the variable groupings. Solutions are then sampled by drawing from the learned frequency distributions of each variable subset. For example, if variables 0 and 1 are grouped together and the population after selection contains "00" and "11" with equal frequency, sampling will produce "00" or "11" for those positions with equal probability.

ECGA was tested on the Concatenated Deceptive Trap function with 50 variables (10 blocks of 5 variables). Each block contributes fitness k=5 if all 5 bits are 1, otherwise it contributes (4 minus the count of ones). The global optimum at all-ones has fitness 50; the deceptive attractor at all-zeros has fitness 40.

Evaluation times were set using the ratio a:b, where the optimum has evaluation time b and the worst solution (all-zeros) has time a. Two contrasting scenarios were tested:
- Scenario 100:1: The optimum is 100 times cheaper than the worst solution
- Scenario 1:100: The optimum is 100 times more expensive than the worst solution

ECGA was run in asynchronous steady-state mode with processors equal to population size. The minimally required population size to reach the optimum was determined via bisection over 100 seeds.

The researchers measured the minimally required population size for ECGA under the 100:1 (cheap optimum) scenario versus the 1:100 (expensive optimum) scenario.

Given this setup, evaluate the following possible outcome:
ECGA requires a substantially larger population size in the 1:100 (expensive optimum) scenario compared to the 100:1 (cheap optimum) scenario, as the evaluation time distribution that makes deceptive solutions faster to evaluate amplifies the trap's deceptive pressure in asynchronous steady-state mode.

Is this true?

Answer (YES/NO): YES